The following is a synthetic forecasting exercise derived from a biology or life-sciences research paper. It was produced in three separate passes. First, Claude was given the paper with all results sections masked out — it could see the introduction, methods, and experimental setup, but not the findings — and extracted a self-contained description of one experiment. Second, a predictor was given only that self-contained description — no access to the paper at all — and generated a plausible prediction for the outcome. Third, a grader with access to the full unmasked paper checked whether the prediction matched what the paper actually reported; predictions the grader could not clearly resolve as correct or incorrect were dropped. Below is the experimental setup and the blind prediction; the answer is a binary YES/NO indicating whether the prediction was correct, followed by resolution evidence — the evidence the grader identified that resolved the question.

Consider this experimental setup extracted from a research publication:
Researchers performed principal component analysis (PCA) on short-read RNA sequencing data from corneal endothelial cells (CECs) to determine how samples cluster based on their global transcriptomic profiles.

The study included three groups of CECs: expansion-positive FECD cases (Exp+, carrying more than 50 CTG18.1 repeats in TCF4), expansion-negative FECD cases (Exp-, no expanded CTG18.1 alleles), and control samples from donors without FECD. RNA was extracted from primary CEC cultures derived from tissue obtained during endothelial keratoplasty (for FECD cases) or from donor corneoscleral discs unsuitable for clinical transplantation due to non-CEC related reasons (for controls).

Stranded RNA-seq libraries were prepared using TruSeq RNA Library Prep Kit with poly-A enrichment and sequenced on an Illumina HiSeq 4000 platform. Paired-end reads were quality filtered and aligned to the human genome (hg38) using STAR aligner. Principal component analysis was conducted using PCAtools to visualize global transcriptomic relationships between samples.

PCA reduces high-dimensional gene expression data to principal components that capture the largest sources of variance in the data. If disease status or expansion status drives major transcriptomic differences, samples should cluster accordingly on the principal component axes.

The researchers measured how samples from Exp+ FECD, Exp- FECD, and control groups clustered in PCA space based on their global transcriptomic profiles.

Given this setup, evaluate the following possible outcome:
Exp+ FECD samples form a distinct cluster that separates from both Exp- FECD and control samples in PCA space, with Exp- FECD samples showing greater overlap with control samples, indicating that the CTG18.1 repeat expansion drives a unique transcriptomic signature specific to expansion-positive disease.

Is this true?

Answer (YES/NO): NO